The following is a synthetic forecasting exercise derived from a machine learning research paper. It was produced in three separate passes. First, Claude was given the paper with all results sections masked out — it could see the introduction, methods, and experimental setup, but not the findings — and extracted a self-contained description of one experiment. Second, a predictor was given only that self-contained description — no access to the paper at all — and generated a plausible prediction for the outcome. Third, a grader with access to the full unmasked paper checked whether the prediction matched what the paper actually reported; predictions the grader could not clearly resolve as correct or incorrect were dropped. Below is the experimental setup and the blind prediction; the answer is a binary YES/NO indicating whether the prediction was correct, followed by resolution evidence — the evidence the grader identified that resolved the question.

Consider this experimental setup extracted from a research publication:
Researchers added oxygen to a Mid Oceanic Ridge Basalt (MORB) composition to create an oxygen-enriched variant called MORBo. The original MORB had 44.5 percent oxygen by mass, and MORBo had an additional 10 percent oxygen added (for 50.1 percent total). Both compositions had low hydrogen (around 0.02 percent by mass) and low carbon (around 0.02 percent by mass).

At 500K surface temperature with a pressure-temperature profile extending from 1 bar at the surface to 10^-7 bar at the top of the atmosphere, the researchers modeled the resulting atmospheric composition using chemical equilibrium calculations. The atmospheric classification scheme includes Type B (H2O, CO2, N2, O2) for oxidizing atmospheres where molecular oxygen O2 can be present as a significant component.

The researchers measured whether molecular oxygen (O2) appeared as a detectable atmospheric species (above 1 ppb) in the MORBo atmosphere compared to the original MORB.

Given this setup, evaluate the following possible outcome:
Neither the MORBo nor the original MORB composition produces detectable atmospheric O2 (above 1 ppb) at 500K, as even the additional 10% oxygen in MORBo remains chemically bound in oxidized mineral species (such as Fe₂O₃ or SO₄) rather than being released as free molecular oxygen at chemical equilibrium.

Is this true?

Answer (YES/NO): NO